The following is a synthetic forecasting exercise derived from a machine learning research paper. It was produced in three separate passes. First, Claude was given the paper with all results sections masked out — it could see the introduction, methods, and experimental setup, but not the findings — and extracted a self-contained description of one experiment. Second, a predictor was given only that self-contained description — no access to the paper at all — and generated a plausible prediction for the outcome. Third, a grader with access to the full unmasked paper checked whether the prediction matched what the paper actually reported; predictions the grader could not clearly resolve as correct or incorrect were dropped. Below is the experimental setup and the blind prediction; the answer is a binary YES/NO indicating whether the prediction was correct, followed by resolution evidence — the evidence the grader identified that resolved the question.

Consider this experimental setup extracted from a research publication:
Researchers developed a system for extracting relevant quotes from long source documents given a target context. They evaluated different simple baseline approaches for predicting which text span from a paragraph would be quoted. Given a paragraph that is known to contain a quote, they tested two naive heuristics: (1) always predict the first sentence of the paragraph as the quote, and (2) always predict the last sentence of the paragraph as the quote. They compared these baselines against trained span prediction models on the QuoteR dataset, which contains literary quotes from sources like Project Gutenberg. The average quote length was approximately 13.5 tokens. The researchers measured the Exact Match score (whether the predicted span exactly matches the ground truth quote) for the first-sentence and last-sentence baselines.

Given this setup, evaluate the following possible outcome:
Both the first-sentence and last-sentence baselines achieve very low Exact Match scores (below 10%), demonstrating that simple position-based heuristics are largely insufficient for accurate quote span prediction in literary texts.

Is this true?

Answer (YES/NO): YES